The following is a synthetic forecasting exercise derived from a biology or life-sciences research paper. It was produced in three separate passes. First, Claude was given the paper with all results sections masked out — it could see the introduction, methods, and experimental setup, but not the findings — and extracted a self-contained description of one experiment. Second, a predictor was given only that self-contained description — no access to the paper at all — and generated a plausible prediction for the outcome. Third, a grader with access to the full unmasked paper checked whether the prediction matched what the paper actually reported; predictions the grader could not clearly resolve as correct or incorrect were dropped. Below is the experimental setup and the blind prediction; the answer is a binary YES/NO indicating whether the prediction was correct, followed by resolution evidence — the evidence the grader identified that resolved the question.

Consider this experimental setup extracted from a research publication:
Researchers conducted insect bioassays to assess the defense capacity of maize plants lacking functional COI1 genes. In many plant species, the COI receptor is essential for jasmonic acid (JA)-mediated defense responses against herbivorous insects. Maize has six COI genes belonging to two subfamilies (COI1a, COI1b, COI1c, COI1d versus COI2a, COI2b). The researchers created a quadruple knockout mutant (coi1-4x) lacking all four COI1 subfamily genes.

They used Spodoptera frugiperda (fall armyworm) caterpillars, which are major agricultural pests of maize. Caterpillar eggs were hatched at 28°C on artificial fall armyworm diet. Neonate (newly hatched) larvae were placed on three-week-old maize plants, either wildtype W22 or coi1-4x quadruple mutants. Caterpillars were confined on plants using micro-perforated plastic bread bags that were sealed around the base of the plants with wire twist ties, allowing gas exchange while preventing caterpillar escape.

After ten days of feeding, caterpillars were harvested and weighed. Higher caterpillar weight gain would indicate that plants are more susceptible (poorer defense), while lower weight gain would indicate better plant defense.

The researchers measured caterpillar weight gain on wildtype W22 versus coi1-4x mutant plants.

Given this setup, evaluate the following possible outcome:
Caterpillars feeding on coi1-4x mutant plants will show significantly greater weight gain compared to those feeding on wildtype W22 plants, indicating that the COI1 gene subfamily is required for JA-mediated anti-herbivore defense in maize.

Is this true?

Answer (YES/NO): NO